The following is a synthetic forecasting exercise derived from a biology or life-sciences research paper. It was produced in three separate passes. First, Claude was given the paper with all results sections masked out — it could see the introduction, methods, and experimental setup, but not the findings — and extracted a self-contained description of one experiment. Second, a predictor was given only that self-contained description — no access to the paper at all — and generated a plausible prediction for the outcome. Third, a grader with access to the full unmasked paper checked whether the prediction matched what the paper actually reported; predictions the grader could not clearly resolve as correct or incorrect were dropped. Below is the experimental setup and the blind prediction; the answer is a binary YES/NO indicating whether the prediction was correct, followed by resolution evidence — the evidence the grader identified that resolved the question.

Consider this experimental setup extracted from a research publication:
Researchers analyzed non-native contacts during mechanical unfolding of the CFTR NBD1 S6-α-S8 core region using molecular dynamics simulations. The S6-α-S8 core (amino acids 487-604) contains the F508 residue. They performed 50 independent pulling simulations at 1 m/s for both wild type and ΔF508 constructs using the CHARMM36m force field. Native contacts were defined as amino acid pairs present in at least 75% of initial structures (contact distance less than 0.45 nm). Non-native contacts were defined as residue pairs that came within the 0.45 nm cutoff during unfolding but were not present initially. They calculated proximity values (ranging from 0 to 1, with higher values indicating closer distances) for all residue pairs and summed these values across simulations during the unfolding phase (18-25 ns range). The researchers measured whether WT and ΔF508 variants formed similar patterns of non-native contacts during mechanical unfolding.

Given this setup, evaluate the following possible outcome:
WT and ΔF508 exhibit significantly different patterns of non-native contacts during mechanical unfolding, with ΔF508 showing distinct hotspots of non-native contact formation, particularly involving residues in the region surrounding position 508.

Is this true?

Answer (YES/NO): NO